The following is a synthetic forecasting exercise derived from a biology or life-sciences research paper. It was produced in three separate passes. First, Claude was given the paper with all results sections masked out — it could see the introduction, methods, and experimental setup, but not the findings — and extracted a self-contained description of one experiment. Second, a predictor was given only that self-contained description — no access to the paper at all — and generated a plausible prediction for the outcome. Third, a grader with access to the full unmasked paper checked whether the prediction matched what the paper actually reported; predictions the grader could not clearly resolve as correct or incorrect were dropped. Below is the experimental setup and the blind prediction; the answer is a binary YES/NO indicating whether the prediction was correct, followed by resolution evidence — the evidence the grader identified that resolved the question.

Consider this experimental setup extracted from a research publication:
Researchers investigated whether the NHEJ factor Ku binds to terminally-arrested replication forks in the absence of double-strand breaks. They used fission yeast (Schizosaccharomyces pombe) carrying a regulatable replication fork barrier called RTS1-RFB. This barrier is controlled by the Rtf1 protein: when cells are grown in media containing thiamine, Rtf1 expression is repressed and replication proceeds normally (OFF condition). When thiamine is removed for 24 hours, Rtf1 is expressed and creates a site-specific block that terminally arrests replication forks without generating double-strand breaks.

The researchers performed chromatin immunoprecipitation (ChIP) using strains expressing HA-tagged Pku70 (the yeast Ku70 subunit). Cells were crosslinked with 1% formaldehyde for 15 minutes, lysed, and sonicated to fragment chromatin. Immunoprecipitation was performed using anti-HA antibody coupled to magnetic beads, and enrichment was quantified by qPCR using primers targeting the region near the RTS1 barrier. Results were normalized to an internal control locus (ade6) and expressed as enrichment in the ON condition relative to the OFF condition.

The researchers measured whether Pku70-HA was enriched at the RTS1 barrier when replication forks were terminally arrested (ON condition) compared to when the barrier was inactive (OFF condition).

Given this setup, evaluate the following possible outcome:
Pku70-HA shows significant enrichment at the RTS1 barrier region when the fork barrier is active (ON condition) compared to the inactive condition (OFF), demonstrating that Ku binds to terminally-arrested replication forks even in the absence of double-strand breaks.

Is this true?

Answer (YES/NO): NO